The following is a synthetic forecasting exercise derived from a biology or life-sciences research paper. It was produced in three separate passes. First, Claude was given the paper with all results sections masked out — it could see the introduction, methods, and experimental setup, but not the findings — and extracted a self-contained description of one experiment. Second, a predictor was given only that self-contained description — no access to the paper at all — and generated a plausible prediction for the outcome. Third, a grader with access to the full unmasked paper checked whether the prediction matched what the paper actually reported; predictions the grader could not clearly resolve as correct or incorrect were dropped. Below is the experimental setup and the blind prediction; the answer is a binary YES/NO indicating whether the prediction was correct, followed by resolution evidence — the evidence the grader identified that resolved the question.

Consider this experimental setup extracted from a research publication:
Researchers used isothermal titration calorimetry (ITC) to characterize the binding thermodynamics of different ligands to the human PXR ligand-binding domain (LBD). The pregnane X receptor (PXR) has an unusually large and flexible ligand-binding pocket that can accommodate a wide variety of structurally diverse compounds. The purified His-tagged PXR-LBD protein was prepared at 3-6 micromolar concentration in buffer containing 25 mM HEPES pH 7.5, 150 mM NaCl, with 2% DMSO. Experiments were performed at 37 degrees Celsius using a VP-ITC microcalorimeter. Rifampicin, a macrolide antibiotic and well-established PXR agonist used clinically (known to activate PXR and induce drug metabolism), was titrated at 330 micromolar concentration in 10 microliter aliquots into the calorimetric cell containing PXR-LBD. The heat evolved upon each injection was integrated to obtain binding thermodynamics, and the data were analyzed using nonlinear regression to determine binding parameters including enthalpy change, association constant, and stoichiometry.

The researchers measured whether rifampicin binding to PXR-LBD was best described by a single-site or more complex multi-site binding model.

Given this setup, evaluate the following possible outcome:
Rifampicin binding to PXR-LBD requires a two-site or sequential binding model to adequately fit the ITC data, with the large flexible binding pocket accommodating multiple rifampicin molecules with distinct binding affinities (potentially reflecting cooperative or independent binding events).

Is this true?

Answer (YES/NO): YES